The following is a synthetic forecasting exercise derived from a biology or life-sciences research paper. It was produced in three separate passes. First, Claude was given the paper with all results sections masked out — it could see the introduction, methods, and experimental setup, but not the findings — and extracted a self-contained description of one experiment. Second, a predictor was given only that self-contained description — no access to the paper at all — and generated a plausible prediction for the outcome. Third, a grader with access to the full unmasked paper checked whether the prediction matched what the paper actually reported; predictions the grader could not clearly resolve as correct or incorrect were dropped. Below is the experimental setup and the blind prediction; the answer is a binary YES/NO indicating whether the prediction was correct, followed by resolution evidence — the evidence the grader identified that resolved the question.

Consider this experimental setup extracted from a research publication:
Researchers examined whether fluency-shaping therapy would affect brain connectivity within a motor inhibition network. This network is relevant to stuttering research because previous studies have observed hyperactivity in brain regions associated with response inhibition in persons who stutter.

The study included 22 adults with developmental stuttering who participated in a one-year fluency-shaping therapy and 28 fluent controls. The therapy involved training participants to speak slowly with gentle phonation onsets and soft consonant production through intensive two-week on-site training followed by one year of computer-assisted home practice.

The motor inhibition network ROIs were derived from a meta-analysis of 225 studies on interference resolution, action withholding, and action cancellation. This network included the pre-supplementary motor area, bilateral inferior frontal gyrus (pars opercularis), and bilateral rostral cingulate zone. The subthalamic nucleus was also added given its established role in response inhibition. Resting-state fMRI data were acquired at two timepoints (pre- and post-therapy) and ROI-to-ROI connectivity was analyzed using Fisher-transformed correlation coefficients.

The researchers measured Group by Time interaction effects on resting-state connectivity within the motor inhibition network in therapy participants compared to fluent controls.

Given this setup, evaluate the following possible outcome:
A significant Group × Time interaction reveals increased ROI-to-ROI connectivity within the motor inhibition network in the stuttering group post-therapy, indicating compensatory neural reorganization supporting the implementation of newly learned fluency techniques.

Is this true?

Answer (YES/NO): NO